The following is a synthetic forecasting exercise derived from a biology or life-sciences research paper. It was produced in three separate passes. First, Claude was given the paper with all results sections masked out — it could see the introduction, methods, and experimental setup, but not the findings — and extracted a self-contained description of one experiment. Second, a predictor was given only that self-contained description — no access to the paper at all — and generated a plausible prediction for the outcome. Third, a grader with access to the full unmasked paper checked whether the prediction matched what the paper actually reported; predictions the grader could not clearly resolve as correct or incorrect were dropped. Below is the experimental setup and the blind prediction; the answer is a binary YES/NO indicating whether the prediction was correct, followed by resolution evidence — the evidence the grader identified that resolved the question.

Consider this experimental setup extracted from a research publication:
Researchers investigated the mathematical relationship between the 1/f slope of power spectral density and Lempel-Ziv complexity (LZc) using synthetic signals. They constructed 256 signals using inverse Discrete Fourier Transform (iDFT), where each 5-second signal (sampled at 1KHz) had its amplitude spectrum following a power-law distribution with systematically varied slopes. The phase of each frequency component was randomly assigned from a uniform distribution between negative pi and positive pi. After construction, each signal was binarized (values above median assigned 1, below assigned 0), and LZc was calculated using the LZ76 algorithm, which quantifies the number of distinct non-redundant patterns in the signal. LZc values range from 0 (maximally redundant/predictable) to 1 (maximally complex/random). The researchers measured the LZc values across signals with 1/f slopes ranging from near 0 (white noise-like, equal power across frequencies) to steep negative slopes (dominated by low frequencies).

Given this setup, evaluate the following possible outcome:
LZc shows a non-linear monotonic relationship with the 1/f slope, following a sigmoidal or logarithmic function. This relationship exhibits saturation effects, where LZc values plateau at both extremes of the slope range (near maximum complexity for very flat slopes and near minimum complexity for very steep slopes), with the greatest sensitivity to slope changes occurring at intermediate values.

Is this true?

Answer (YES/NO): YES